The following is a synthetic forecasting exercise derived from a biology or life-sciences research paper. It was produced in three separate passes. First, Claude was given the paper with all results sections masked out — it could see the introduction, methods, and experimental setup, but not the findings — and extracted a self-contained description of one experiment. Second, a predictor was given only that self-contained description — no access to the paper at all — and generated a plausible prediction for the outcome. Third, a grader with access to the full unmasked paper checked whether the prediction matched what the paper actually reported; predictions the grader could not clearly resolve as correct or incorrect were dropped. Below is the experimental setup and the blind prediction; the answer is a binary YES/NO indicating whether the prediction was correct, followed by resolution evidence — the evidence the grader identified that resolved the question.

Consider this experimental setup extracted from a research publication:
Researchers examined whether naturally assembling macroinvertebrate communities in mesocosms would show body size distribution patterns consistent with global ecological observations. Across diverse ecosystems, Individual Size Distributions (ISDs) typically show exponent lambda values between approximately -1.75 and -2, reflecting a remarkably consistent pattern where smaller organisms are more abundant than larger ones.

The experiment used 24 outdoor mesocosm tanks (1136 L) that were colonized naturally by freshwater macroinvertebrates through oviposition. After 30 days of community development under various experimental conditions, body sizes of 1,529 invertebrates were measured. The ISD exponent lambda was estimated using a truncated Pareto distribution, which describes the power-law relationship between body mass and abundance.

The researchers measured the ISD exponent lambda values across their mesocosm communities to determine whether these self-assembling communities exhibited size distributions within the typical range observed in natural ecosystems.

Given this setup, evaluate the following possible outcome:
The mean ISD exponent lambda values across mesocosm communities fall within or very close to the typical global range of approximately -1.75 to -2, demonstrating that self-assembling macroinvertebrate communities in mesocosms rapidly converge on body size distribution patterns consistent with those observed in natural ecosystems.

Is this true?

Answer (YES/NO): NO